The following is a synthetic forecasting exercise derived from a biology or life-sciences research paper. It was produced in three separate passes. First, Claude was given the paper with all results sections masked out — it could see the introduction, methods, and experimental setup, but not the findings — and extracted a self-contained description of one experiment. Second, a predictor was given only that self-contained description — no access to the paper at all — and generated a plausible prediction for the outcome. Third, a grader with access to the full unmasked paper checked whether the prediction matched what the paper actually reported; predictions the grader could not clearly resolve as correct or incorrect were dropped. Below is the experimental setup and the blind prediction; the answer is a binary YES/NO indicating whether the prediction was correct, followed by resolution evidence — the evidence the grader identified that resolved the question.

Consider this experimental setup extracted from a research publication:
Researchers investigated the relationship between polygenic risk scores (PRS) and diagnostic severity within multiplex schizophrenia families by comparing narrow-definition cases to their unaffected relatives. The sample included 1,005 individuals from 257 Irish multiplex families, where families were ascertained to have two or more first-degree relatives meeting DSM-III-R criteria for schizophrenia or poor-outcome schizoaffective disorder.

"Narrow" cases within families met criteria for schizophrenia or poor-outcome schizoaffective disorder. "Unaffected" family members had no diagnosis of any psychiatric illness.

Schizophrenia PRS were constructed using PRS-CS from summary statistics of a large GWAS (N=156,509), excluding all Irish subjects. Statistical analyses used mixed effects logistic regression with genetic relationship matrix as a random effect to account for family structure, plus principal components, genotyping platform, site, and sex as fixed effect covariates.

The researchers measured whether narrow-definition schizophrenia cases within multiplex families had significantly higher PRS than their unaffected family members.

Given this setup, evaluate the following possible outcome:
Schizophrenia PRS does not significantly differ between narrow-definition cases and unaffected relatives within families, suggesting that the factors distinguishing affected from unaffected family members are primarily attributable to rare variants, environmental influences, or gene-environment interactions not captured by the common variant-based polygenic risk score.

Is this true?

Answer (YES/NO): NO